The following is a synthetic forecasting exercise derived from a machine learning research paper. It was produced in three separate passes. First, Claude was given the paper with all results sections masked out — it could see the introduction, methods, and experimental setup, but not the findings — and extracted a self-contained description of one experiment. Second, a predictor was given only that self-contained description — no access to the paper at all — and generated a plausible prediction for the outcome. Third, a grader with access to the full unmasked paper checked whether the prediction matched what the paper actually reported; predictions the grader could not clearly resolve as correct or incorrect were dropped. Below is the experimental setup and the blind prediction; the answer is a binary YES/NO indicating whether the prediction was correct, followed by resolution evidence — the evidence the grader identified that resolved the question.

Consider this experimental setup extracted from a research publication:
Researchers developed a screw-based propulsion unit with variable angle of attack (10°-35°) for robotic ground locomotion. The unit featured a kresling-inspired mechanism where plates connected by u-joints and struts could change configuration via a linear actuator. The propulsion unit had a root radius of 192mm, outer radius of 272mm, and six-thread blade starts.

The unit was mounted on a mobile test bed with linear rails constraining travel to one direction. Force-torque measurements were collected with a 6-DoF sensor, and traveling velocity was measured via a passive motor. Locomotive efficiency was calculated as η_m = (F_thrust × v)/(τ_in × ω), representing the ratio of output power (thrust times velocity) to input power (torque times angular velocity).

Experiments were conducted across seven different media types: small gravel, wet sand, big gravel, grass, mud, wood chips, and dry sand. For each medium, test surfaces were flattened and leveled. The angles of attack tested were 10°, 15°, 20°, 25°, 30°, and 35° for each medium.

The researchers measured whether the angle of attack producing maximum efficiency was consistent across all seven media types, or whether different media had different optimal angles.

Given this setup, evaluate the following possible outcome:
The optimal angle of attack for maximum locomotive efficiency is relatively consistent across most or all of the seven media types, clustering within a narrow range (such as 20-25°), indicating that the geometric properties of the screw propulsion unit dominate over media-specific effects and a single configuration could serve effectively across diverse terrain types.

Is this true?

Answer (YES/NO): NO